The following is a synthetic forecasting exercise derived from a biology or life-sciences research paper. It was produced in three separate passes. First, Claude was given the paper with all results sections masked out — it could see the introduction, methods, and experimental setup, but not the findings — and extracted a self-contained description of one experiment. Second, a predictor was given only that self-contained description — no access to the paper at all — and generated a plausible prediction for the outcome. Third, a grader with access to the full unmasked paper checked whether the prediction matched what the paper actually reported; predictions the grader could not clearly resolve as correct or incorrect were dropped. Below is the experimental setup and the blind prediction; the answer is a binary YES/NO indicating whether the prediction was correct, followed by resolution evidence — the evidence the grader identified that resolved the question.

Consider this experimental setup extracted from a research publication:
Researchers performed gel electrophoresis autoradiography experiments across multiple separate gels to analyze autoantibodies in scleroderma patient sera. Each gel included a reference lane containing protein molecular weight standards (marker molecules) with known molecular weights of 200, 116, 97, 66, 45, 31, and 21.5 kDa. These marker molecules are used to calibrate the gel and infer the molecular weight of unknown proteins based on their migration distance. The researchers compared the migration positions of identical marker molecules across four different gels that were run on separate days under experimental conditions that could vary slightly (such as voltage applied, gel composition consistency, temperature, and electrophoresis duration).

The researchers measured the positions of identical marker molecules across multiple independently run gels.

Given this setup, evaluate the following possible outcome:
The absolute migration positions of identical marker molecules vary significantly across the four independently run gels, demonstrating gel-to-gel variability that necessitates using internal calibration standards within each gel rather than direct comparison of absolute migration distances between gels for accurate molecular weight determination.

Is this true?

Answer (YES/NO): YES